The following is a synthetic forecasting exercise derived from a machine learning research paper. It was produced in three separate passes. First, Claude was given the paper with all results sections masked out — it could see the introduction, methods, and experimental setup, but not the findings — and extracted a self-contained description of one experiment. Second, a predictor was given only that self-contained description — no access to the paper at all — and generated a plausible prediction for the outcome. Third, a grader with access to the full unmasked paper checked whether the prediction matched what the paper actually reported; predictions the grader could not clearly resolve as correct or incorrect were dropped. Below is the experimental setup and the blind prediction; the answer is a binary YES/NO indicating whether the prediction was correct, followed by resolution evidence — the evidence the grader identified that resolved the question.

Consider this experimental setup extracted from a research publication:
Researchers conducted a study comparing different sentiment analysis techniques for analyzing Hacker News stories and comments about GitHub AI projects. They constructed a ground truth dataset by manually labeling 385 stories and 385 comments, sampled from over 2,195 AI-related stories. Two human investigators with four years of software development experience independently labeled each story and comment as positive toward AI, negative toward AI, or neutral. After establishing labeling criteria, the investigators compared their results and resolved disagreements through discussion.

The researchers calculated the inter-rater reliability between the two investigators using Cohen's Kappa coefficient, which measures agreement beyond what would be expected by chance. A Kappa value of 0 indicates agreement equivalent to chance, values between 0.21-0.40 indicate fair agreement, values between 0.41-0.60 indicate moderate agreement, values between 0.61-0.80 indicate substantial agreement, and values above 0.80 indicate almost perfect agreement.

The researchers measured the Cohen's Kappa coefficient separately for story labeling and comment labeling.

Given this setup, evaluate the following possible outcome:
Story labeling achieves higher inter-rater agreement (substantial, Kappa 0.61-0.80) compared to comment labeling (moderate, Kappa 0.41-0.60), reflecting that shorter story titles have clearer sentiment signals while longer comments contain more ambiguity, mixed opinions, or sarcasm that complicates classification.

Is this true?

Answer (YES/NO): NO